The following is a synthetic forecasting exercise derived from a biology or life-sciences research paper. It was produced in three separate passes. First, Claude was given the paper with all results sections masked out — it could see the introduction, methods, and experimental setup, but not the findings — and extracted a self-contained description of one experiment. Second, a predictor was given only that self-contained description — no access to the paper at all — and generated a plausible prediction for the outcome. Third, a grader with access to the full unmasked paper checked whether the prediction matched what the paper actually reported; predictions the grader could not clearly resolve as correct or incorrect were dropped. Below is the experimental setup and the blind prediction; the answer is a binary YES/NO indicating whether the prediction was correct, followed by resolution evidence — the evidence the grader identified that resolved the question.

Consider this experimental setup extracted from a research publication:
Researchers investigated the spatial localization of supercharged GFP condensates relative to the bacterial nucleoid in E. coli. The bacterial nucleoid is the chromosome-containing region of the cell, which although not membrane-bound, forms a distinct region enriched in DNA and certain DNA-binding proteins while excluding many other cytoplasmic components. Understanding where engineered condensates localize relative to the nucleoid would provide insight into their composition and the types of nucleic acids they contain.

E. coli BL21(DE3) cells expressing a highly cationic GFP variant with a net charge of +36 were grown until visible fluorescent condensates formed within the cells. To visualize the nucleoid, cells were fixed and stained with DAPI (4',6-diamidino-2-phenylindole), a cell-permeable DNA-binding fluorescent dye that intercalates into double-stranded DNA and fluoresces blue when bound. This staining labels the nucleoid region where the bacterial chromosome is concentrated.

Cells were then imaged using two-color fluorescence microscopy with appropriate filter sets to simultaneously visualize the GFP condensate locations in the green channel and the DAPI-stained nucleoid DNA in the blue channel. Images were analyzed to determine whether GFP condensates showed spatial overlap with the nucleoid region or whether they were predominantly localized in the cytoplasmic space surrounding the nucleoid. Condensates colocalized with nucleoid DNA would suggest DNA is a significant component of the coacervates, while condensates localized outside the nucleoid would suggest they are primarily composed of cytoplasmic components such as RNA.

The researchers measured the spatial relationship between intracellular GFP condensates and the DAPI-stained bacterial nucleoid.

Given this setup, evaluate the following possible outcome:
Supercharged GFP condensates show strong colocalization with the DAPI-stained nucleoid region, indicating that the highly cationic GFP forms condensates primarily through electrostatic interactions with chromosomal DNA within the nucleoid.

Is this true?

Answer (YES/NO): NO